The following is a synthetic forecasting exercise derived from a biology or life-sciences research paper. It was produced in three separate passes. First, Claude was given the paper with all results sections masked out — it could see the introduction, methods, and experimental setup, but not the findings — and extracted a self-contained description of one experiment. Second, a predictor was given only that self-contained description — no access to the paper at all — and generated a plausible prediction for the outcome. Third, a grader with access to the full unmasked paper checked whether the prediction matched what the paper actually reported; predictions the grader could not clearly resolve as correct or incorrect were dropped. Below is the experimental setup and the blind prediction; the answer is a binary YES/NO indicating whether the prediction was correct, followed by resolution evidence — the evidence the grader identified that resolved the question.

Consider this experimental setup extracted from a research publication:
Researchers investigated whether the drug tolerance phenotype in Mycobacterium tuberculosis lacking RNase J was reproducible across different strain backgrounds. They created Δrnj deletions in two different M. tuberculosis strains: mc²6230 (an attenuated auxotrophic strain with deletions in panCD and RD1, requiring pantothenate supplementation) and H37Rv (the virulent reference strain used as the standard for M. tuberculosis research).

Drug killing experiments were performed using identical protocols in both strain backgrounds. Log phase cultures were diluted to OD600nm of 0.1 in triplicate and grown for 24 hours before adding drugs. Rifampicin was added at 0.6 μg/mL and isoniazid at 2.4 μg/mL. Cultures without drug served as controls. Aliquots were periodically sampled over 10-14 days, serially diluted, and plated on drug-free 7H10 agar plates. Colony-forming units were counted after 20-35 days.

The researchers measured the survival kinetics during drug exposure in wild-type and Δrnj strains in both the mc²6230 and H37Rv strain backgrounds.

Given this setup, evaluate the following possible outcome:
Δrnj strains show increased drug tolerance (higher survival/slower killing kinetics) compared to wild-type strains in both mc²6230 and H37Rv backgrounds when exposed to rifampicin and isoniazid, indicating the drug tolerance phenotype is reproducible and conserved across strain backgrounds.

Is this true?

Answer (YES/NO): YES